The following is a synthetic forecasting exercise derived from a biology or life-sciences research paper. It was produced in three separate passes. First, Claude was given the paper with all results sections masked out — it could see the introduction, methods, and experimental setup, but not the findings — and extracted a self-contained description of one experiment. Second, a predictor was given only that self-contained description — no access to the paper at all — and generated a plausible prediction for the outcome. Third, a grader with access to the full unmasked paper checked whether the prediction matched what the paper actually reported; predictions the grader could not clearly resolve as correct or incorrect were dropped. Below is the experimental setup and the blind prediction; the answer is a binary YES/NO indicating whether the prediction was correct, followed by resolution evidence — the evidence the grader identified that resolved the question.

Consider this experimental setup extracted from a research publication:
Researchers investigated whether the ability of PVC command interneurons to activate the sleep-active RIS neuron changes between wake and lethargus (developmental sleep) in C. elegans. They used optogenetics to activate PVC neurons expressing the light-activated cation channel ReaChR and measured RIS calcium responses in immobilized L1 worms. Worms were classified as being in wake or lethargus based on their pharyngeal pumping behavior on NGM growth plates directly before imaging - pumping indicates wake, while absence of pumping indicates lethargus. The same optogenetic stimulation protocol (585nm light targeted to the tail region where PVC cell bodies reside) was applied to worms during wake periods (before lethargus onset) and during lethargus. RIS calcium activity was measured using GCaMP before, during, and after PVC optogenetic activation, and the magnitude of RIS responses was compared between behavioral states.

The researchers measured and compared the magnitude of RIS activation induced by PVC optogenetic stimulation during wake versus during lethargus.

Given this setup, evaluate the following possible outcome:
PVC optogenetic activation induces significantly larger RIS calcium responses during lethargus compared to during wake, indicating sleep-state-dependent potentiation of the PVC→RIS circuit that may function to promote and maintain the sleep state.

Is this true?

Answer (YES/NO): YES